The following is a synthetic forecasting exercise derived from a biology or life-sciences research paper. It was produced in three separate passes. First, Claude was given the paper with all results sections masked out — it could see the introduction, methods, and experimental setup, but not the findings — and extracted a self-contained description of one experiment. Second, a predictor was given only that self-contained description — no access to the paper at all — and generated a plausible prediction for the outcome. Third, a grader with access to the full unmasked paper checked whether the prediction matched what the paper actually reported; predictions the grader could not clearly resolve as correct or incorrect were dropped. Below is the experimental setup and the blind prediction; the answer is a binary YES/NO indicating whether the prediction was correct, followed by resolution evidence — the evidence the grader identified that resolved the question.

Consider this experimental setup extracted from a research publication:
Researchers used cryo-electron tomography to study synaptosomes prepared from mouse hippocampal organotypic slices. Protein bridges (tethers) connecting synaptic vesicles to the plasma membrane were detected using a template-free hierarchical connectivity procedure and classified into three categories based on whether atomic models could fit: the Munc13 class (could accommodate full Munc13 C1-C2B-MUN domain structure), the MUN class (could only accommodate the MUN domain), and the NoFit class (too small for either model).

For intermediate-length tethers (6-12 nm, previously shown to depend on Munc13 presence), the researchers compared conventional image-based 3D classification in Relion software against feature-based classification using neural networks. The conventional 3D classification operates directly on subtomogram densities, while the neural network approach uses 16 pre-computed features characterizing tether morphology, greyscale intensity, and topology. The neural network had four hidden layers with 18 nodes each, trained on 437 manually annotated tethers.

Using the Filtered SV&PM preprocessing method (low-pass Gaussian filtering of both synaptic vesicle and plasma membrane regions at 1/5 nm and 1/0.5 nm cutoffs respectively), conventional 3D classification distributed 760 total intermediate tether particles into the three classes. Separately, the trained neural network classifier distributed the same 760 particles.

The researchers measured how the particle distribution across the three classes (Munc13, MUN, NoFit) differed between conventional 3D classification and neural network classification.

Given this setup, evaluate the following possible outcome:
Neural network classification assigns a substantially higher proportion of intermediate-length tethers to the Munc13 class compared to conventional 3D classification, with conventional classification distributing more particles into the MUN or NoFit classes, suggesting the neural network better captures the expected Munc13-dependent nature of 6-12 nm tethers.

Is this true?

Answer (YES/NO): YES